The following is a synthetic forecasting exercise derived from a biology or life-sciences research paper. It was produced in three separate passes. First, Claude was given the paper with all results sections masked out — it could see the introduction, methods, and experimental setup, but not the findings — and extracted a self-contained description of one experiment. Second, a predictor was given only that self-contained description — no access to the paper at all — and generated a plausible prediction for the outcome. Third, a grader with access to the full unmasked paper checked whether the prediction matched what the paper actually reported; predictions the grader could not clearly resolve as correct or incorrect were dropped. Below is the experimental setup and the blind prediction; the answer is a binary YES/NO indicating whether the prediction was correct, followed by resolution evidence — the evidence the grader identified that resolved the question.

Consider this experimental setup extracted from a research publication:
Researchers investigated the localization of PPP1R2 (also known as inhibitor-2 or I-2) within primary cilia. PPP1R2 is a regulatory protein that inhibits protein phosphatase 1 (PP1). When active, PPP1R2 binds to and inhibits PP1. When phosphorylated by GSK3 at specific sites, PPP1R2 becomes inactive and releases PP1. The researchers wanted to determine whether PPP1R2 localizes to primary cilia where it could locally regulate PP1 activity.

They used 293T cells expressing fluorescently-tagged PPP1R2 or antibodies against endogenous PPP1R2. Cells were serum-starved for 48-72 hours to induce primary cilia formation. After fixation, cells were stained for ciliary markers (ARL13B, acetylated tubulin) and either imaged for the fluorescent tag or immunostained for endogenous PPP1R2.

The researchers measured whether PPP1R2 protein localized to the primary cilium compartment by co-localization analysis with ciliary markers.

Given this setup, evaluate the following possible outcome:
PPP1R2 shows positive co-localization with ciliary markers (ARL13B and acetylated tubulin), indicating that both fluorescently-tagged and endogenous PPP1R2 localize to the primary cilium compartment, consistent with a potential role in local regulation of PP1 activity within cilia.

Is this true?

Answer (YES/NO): NO